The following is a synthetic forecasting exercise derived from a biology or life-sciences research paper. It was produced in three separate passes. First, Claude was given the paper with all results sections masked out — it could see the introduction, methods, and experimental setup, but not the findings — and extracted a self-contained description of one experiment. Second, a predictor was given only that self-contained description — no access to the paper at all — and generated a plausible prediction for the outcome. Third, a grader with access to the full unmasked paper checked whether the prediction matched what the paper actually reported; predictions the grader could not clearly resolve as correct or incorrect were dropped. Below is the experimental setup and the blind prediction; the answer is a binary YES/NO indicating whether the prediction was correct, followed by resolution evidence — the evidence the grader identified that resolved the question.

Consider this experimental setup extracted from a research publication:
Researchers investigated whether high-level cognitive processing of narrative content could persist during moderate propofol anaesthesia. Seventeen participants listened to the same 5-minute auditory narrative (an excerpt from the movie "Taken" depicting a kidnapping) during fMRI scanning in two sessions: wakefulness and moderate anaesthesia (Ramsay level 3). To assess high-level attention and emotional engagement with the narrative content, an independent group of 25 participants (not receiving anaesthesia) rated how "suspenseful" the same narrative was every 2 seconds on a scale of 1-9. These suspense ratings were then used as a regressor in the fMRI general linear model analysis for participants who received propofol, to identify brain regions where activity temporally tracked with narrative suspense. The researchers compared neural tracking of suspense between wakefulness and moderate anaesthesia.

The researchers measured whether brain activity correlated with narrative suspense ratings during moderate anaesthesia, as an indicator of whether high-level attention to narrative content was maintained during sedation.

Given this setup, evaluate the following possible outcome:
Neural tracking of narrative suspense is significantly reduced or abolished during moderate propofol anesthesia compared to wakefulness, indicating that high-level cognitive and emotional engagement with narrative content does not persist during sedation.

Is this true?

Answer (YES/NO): NO